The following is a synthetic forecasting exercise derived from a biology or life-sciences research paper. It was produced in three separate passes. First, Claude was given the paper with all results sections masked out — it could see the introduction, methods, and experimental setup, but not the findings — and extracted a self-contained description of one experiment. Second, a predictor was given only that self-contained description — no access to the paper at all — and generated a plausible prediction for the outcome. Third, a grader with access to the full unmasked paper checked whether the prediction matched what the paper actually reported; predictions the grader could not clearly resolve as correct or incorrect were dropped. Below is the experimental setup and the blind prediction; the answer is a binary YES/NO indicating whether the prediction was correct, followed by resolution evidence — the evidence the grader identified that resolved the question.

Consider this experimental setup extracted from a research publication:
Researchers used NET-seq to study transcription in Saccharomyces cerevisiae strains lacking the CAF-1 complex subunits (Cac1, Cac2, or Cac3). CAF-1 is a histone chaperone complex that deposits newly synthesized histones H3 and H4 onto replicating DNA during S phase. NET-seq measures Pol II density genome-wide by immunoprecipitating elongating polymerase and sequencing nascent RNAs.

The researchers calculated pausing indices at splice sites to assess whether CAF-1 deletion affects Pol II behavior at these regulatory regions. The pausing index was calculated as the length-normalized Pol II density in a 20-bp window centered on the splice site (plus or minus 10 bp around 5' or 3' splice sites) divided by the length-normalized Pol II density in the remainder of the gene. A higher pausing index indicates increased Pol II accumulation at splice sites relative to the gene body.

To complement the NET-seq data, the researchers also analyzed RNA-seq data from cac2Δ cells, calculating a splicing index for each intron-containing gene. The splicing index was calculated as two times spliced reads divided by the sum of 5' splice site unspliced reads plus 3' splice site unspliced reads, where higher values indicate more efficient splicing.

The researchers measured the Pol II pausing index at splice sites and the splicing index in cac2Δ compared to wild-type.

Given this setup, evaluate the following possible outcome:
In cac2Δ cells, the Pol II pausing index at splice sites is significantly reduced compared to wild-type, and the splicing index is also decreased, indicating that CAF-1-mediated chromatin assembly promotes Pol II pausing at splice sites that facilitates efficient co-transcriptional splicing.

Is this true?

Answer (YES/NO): NO